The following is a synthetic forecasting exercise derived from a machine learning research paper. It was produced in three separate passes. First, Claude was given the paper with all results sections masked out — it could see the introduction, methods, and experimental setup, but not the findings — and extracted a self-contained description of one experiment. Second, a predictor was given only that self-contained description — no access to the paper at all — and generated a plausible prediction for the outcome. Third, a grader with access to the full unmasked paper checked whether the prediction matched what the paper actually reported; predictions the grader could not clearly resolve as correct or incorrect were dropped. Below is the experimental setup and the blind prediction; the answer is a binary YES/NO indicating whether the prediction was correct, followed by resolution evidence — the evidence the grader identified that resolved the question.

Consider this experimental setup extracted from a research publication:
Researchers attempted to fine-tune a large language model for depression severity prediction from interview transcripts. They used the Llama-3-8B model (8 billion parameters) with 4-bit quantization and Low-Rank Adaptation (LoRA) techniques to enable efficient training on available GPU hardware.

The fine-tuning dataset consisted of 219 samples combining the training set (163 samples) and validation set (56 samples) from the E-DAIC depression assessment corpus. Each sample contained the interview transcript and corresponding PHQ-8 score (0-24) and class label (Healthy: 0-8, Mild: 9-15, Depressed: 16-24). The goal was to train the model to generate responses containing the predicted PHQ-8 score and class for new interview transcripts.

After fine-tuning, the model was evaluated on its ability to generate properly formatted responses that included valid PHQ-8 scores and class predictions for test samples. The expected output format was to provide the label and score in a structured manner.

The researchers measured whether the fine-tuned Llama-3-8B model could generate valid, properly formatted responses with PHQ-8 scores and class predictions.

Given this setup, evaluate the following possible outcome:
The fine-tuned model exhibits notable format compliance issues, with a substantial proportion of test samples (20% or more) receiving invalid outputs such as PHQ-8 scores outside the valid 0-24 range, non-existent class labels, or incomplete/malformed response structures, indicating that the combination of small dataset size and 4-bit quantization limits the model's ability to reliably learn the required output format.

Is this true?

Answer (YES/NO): NO